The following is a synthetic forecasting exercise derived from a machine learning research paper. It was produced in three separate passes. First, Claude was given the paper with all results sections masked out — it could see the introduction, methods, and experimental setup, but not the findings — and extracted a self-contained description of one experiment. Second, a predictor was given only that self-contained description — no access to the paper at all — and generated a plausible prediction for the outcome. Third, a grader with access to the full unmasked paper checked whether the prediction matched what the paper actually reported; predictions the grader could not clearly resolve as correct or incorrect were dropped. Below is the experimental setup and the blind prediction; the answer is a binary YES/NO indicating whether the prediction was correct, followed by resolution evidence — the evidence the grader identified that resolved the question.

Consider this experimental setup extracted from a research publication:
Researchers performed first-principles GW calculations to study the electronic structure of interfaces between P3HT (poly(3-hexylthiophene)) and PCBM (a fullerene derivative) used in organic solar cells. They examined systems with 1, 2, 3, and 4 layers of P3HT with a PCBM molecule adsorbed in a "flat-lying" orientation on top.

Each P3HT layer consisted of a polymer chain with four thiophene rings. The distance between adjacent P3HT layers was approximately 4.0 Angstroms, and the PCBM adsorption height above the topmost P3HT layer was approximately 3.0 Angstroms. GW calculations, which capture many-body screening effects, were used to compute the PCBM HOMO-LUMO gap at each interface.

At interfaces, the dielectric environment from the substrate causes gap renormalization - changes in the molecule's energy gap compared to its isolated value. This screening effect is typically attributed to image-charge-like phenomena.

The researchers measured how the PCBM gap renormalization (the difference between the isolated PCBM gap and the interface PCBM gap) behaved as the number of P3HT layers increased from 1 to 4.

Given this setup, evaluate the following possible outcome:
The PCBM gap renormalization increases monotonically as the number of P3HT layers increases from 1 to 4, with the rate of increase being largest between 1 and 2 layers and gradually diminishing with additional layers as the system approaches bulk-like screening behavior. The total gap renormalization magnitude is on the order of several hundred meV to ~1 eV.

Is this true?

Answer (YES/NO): YES